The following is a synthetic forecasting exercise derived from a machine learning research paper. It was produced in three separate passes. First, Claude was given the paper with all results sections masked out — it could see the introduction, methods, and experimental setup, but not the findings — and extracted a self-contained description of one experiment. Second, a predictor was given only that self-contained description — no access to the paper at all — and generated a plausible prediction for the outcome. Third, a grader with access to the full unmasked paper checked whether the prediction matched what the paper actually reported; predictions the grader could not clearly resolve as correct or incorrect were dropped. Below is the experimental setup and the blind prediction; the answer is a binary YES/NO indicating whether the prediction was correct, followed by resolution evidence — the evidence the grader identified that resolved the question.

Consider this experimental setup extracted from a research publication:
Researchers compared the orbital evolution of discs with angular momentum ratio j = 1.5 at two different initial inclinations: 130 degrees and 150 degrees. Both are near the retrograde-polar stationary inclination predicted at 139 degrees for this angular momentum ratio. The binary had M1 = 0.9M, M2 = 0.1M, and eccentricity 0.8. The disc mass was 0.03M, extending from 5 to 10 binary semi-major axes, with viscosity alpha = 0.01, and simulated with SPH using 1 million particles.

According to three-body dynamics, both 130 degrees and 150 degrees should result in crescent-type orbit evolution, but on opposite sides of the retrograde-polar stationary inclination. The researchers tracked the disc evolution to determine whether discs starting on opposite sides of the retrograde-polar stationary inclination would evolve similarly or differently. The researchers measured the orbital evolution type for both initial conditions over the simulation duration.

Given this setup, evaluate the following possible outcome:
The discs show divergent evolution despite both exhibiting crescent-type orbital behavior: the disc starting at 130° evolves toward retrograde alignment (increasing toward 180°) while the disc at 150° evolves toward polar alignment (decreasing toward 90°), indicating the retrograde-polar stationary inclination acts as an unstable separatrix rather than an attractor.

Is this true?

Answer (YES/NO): NO